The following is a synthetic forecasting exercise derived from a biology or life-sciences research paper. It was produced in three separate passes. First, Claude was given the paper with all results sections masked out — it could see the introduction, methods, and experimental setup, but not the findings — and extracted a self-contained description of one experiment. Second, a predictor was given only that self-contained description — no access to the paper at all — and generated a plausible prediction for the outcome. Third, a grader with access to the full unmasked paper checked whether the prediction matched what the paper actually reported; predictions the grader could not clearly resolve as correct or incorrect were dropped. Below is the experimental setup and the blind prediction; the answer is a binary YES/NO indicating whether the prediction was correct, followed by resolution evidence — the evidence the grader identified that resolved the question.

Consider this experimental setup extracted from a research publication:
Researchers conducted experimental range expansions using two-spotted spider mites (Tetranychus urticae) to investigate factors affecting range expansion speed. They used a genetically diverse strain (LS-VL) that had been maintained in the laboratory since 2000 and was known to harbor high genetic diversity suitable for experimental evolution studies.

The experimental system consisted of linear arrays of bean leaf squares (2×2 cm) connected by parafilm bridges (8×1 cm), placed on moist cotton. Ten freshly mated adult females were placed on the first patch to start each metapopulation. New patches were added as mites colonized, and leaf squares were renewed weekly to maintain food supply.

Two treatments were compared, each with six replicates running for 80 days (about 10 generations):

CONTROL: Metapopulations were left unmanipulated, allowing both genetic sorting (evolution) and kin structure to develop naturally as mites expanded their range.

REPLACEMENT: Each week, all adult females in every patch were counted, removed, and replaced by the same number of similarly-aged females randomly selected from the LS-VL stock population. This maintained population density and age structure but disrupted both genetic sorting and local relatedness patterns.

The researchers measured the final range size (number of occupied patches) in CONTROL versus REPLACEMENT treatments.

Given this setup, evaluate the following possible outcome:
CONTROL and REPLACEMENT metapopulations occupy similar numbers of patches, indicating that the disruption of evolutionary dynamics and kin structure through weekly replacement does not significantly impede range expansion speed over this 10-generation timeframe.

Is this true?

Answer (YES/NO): NO